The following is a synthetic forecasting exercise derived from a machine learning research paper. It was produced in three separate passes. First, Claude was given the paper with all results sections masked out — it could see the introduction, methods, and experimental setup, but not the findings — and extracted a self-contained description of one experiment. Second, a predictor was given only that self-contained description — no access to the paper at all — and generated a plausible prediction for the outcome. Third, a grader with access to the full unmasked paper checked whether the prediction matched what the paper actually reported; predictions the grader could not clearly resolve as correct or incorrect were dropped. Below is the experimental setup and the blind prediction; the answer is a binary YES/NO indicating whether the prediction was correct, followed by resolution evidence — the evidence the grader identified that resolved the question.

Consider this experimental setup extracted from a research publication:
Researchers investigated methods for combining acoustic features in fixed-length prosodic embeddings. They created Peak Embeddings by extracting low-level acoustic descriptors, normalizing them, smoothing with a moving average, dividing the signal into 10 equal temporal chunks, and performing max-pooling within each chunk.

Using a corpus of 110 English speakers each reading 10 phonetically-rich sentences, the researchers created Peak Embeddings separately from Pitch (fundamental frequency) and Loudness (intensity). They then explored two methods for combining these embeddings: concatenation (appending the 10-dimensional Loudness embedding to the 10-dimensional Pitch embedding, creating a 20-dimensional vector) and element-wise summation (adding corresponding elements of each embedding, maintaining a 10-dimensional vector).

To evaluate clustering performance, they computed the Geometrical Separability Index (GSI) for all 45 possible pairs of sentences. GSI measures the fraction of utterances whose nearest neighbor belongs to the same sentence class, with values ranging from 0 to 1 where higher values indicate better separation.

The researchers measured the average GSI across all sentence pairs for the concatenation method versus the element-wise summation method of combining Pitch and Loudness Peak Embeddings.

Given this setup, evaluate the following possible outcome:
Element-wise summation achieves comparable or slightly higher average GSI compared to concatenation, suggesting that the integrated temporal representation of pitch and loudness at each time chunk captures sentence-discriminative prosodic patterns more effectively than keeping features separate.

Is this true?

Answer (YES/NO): NO